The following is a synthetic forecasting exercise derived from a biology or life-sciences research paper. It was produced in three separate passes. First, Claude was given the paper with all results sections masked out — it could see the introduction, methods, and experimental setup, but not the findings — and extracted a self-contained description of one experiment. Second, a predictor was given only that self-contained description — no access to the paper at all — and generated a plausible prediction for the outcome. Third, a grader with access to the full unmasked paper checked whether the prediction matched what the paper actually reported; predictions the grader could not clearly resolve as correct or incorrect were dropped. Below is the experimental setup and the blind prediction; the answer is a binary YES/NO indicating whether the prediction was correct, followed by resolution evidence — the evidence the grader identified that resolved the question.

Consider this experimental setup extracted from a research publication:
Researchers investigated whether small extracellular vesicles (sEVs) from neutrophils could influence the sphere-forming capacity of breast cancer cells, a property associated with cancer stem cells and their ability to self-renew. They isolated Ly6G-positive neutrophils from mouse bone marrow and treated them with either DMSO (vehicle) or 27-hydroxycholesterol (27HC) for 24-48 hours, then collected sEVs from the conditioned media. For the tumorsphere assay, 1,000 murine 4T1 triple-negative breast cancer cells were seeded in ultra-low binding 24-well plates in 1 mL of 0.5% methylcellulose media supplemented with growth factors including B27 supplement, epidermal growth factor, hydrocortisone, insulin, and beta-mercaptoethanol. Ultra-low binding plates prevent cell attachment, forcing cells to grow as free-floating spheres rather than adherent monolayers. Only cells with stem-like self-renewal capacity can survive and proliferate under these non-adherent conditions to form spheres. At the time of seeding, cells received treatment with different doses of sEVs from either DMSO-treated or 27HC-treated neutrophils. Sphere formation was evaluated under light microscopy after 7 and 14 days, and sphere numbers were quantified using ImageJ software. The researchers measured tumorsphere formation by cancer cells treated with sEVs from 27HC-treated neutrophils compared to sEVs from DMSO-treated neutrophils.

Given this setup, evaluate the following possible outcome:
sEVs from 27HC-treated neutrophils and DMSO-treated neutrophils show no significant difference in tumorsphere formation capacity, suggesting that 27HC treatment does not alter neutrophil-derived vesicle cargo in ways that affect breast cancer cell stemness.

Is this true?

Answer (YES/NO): NO